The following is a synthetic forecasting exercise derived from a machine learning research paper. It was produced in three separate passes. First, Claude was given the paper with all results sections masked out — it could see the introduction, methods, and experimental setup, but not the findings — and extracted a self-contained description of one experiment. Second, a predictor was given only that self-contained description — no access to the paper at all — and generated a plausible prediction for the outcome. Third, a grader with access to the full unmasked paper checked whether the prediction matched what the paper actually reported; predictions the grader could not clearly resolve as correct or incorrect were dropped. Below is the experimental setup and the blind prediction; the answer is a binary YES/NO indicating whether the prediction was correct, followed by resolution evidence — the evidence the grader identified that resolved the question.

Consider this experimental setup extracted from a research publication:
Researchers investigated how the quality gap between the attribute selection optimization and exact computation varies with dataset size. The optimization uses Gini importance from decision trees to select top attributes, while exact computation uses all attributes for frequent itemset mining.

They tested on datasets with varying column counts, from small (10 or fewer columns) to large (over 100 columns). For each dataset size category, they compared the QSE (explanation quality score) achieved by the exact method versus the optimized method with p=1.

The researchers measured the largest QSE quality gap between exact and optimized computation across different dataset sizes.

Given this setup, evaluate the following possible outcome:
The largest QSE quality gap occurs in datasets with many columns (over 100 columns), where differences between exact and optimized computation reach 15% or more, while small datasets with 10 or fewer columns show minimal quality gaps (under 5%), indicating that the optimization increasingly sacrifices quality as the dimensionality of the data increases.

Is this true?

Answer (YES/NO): NO